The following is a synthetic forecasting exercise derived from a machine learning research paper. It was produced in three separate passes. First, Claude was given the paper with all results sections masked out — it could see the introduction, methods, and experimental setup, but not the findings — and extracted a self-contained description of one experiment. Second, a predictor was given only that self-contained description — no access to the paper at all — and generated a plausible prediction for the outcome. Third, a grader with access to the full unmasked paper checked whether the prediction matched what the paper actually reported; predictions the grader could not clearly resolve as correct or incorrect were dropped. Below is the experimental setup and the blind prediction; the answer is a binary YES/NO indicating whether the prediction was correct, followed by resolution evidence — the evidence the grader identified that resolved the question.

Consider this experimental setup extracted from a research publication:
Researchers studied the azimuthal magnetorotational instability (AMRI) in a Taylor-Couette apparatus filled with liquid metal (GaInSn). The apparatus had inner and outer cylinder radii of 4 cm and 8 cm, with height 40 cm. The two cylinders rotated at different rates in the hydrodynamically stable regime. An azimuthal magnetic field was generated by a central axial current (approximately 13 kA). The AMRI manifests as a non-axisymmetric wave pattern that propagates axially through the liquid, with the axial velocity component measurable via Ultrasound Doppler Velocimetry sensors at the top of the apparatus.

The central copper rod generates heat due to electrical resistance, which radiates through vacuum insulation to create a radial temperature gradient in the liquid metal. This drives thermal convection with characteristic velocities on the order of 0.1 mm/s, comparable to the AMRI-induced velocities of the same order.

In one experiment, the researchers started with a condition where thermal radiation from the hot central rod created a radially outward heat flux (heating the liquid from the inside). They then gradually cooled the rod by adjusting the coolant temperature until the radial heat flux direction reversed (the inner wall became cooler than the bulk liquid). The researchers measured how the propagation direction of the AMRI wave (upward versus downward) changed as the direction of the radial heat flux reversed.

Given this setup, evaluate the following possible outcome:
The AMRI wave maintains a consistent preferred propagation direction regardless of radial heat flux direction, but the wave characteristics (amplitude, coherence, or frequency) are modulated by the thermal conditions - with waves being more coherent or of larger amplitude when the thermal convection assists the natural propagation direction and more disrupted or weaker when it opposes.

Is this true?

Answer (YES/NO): NO